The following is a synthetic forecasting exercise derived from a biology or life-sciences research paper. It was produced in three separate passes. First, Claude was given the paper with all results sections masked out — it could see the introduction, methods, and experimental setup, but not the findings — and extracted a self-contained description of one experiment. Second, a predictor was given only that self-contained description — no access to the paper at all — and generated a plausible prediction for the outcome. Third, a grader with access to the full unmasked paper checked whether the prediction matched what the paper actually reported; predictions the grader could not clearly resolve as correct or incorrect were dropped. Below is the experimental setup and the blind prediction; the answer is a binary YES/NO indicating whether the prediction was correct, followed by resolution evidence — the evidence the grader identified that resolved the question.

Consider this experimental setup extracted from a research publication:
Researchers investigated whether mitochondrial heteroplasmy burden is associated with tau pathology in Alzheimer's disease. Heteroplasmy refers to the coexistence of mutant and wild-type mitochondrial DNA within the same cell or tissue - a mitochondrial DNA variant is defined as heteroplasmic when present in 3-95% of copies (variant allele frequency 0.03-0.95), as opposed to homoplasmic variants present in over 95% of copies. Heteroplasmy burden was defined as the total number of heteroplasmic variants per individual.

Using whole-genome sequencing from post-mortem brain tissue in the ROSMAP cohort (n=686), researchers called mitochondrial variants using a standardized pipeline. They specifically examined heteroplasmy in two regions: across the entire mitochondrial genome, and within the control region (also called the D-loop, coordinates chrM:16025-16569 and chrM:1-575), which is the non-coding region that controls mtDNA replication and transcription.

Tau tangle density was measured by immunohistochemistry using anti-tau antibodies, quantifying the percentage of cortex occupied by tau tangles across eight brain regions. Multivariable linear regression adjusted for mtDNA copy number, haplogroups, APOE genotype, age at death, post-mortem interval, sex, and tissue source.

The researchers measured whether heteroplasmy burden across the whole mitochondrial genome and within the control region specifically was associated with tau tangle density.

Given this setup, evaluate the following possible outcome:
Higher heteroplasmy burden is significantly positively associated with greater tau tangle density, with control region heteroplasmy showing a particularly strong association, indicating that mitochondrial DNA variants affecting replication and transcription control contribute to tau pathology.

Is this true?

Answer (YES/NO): NO